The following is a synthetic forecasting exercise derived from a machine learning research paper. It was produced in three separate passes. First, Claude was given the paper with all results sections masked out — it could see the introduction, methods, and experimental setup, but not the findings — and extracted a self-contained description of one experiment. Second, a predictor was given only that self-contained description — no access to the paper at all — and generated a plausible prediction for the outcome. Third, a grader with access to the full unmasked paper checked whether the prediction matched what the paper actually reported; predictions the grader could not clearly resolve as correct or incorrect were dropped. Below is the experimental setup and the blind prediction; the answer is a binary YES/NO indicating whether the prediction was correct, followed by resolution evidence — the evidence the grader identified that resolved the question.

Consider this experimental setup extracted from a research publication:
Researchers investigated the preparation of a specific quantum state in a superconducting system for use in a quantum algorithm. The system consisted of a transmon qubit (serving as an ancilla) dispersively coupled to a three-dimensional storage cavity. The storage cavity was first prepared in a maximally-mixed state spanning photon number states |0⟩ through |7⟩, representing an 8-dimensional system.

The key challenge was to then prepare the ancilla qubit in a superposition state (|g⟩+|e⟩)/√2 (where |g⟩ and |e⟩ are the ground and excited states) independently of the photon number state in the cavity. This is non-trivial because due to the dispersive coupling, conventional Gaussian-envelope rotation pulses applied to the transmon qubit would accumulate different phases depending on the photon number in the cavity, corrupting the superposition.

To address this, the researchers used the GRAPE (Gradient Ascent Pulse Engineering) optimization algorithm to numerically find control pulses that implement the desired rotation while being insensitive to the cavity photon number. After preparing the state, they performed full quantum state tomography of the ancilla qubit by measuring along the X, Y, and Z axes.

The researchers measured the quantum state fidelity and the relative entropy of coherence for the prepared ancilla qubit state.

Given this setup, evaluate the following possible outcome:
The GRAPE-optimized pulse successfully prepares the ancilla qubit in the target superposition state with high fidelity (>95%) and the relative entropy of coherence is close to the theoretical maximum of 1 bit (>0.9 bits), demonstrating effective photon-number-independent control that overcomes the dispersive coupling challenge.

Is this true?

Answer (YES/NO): NO